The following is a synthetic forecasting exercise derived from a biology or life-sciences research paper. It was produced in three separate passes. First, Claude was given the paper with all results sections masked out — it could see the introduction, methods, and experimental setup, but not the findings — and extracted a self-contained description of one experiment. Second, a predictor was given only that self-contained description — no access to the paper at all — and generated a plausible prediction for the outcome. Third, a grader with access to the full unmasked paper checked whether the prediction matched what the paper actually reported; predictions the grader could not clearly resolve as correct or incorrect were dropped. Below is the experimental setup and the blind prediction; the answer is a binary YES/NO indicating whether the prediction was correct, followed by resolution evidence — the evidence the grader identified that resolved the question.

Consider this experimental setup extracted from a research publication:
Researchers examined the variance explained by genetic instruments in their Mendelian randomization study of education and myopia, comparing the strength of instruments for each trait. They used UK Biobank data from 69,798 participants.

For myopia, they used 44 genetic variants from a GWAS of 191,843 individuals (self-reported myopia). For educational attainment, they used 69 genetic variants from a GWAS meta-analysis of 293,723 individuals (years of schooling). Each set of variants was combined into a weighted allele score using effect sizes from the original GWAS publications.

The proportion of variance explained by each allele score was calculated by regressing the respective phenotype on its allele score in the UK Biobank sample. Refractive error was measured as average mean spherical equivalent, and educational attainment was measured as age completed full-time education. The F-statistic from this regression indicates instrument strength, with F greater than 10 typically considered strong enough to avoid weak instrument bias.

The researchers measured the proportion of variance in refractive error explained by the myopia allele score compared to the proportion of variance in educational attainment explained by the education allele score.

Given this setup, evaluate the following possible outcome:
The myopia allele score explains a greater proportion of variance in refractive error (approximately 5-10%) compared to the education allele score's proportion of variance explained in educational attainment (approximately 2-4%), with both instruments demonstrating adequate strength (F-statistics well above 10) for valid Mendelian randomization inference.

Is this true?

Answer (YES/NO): NO